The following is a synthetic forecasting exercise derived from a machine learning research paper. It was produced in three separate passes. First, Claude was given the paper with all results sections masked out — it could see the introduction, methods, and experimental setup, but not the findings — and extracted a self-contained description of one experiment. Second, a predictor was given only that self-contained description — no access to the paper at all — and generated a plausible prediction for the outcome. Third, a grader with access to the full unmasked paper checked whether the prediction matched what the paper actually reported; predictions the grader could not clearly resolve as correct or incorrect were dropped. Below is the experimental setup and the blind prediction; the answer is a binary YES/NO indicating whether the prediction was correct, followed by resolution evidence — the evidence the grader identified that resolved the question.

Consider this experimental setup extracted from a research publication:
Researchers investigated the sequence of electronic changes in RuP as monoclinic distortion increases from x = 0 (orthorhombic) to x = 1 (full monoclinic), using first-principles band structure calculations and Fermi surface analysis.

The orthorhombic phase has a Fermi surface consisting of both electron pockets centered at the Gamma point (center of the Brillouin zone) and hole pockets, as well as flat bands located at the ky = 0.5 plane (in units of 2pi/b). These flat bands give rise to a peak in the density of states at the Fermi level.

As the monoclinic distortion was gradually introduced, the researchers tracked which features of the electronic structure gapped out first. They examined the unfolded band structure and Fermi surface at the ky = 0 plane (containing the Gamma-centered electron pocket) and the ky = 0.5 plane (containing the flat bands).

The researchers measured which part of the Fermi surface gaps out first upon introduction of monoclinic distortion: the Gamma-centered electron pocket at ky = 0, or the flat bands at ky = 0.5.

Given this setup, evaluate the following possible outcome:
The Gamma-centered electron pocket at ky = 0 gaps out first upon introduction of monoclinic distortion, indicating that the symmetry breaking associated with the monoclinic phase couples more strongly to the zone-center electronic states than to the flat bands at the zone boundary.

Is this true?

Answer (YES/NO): YES